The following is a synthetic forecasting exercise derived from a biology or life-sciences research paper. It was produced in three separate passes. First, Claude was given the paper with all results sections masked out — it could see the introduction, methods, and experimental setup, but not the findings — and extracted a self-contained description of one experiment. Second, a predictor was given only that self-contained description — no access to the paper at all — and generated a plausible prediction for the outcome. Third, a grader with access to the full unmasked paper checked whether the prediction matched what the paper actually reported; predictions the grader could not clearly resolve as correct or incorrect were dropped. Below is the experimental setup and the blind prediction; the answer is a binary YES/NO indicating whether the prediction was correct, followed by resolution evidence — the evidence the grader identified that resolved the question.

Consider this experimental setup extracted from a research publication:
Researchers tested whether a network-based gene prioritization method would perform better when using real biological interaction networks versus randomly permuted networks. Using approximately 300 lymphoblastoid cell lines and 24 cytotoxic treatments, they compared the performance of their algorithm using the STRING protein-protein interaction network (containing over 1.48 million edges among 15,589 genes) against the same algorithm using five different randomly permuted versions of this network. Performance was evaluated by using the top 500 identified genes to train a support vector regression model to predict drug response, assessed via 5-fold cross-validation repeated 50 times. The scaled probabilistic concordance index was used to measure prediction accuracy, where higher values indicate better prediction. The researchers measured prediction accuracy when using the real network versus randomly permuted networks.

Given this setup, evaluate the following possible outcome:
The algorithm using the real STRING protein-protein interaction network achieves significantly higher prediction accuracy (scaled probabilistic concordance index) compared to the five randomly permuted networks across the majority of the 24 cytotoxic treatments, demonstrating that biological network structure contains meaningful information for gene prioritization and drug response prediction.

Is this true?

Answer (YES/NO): YES